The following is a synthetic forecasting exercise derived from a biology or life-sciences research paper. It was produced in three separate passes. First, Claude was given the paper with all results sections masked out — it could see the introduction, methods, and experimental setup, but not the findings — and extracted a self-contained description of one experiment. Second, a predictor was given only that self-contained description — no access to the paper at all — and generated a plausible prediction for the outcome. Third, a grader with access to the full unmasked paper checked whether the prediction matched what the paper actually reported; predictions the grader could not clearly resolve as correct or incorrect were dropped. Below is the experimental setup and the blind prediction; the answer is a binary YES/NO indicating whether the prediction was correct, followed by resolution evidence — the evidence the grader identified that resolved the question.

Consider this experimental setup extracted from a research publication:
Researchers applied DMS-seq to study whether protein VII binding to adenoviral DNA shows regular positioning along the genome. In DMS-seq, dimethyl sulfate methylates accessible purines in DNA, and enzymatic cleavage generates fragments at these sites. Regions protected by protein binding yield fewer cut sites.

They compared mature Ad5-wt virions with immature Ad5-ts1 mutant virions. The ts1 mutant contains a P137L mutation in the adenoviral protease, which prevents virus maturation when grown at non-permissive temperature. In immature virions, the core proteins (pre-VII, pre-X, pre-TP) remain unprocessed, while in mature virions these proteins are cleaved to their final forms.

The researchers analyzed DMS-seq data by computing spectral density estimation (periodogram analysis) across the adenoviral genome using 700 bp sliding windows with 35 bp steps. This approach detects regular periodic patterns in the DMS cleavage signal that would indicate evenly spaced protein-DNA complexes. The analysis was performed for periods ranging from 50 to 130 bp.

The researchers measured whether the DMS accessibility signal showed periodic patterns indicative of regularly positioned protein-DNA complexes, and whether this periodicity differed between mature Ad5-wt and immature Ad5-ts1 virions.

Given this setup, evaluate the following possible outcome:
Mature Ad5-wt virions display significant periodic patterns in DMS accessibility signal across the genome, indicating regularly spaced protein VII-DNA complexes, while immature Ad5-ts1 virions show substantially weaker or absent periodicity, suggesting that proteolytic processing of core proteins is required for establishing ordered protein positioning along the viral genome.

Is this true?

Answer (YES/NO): NO